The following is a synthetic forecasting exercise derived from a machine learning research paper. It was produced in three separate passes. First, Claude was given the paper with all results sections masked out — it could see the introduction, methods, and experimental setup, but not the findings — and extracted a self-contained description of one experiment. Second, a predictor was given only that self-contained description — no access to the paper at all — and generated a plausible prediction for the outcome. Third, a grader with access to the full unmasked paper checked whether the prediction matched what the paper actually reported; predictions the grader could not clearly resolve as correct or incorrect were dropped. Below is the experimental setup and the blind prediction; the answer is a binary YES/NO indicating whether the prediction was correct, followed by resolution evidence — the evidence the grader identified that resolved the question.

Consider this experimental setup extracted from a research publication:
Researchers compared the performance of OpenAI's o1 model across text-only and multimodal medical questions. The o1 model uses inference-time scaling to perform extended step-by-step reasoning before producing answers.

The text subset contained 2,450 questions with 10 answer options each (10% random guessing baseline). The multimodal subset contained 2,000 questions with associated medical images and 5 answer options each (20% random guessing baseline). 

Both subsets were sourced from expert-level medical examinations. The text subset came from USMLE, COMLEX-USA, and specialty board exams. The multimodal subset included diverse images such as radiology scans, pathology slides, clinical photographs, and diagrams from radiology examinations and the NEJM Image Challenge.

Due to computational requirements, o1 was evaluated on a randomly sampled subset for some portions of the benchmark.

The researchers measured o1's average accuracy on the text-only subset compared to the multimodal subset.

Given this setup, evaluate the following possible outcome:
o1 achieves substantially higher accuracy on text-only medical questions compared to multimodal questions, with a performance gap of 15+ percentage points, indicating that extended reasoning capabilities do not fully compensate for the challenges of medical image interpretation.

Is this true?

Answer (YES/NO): NO